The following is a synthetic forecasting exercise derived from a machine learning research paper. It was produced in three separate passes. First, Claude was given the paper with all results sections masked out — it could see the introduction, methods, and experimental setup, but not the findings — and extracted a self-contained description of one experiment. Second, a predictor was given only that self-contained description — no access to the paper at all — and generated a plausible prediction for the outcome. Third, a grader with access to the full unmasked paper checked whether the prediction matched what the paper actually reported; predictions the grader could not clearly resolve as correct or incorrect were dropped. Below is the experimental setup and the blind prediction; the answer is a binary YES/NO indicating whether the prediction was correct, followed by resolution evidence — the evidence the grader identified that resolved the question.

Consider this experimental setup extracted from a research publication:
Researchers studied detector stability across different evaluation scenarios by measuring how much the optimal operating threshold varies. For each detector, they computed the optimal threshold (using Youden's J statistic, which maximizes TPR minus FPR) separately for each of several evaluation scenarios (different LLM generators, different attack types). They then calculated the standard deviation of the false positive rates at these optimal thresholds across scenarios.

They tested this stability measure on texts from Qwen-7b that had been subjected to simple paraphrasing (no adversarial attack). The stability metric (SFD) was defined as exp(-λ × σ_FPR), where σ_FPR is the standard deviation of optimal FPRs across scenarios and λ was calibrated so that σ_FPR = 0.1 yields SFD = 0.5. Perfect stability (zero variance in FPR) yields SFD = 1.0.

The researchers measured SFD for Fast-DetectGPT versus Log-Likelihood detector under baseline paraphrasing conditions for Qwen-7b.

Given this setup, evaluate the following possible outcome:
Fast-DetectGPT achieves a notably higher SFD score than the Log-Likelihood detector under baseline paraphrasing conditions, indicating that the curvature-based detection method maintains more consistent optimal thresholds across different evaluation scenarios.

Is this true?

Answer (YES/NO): YES